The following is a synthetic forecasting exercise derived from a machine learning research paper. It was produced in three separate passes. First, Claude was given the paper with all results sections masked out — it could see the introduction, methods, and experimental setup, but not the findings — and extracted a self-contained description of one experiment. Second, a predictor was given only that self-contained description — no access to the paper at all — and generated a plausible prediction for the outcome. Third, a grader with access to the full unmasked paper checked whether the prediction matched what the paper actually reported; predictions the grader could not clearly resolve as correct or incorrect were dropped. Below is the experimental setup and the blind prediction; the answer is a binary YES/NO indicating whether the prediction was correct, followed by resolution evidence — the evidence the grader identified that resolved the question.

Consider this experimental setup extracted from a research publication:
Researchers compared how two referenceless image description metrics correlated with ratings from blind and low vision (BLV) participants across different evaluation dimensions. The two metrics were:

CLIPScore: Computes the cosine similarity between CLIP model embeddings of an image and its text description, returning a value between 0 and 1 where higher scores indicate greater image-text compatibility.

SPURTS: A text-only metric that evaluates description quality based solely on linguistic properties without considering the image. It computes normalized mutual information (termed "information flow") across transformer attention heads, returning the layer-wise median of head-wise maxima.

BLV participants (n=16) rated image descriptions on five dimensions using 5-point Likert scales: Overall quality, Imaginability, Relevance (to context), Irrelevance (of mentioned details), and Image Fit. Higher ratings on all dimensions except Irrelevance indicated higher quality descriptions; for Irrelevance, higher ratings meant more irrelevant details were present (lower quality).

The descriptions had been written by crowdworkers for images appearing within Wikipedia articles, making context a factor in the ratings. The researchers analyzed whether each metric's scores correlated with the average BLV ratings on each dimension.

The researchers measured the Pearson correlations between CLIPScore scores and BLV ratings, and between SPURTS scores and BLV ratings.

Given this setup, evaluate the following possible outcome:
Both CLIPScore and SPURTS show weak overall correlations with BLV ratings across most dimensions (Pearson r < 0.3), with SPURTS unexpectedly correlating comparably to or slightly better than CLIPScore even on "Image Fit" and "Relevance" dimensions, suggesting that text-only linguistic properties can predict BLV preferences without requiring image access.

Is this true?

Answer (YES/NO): NO